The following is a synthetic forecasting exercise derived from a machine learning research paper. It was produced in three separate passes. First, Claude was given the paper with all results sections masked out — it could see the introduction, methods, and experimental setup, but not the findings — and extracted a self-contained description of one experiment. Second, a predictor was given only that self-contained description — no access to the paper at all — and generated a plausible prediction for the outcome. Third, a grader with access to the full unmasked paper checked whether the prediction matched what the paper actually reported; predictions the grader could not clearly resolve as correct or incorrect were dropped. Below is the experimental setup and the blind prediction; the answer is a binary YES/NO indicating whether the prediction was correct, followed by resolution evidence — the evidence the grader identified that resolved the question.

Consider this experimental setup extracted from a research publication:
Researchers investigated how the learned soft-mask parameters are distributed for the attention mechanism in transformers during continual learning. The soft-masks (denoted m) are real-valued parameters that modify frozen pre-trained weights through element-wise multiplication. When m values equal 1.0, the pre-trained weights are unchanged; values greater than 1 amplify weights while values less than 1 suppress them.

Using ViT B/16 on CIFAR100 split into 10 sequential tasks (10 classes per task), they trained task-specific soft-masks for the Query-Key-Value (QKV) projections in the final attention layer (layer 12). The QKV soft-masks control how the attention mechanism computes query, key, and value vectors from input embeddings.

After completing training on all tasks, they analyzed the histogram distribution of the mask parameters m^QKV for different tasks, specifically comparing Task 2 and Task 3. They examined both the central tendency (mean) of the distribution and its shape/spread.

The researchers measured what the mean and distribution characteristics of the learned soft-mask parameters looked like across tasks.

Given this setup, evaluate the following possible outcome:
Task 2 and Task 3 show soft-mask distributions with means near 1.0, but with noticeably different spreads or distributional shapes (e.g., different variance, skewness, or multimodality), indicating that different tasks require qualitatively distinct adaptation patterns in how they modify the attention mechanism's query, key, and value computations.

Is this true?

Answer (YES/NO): NO